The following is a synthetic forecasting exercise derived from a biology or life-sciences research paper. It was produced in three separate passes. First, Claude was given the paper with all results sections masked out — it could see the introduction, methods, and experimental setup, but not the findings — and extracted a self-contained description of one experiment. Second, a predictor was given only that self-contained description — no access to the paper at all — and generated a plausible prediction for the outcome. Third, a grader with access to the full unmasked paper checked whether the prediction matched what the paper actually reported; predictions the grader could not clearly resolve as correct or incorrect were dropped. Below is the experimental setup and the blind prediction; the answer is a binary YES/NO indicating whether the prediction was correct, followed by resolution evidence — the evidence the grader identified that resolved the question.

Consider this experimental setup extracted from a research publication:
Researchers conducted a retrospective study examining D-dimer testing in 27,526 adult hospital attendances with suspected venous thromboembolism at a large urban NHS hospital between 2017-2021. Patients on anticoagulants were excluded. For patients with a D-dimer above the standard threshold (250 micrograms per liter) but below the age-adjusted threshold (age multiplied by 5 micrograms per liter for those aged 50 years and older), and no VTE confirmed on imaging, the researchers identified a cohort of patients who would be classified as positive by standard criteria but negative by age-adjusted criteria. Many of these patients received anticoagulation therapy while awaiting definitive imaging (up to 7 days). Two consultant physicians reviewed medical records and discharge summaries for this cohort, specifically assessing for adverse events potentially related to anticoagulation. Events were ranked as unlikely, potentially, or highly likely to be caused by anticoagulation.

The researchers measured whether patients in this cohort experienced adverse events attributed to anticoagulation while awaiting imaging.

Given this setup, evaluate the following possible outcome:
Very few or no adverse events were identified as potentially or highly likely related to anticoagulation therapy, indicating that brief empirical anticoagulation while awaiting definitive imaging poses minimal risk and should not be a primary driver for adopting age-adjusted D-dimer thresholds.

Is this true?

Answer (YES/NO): YES